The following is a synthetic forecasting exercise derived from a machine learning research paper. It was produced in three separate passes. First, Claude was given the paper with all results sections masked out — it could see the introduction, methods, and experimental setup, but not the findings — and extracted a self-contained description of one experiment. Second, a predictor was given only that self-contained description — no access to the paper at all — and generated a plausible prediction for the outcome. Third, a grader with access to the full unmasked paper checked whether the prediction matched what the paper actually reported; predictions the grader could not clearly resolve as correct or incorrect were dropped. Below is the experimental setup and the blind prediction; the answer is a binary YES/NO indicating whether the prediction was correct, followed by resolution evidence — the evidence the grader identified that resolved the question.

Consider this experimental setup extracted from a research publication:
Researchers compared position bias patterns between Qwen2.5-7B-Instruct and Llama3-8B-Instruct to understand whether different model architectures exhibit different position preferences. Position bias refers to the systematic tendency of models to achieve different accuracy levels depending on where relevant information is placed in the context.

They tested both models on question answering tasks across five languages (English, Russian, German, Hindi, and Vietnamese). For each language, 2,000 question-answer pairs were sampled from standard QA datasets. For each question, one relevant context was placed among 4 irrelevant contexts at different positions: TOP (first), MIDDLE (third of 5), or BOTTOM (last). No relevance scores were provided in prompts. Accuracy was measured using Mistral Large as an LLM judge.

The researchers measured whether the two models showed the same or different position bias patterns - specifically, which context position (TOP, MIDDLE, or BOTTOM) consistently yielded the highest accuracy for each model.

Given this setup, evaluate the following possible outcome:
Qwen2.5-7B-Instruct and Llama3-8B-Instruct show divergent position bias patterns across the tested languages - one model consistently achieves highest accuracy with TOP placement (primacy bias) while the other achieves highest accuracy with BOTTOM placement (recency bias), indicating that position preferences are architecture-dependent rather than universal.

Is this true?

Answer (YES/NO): YES